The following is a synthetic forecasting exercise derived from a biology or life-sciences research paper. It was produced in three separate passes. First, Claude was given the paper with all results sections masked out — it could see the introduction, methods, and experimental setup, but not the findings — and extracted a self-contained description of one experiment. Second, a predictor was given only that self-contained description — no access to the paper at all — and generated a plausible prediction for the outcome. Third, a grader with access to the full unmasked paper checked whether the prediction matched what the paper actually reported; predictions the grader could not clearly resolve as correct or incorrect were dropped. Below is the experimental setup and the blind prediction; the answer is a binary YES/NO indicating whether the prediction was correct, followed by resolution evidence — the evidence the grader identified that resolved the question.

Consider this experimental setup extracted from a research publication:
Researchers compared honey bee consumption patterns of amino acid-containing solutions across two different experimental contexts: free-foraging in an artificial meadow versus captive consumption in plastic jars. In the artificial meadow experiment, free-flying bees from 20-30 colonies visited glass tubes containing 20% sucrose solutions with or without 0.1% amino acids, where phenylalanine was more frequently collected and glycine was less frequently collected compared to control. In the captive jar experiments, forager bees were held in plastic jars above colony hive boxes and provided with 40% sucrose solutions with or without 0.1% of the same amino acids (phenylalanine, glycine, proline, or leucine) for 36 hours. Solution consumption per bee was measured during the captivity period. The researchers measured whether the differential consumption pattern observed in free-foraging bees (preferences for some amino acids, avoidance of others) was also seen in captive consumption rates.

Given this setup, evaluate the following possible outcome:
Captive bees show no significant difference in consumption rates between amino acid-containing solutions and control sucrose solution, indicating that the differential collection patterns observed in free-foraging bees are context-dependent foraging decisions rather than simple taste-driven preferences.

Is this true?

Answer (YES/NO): YES